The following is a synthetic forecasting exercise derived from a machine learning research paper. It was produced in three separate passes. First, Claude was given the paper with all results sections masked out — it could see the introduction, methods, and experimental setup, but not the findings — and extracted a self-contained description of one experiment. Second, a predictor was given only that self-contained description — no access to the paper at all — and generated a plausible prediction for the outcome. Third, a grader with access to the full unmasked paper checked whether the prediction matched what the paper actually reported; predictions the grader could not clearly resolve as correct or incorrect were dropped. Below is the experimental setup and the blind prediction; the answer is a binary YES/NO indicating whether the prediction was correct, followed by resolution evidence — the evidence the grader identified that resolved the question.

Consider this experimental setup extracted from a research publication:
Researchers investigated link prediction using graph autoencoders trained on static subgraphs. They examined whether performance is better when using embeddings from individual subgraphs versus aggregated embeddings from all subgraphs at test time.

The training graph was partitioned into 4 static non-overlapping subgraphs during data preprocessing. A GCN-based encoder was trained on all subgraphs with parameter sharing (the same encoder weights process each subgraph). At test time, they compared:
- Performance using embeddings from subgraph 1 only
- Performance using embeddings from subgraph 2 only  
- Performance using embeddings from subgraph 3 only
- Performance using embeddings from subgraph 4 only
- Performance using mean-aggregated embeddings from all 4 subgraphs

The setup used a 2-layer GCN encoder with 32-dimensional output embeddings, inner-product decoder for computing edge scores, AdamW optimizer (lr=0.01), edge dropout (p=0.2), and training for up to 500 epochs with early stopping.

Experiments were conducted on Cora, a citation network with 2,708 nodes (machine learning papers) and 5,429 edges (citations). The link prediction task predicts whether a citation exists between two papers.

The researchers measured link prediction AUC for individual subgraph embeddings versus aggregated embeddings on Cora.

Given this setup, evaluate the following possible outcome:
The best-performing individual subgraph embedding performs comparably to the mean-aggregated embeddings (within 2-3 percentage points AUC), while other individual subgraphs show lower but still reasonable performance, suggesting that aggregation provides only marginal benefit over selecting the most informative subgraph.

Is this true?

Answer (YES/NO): NO